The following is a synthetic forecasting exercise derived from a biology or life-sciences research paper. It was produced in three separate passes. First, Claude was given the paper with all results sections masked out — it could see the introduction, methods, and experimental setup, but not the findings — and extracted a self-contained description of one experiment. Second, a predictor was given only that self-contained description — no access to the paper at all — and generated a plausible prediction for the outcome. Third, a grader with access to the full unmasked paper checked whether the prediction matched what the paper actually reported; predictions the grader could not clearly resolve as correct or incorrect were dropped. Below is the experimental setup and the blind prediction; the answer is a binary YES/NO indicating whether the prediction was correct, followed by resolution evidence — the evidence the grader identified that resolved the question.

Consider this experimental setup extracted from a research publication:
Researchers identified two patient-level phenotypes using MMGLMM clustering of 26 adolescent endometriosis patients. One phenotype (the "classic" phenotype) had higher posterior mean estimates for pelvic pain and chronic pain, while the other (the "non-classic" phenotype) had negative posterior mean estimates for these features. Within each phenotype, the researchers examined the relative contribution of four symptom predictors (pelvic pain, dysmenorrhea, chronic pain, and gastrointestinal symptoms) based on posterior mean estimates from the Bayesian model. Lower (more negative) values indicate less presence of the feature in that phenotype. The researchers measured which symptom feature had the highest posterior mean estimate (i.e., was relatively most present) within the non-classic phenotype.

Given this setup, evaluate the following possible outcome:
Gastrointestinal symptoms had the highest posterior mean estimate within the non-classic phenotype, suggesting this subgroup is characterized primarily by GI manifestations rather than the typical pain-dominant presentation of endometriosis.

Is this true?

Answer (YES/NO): YES